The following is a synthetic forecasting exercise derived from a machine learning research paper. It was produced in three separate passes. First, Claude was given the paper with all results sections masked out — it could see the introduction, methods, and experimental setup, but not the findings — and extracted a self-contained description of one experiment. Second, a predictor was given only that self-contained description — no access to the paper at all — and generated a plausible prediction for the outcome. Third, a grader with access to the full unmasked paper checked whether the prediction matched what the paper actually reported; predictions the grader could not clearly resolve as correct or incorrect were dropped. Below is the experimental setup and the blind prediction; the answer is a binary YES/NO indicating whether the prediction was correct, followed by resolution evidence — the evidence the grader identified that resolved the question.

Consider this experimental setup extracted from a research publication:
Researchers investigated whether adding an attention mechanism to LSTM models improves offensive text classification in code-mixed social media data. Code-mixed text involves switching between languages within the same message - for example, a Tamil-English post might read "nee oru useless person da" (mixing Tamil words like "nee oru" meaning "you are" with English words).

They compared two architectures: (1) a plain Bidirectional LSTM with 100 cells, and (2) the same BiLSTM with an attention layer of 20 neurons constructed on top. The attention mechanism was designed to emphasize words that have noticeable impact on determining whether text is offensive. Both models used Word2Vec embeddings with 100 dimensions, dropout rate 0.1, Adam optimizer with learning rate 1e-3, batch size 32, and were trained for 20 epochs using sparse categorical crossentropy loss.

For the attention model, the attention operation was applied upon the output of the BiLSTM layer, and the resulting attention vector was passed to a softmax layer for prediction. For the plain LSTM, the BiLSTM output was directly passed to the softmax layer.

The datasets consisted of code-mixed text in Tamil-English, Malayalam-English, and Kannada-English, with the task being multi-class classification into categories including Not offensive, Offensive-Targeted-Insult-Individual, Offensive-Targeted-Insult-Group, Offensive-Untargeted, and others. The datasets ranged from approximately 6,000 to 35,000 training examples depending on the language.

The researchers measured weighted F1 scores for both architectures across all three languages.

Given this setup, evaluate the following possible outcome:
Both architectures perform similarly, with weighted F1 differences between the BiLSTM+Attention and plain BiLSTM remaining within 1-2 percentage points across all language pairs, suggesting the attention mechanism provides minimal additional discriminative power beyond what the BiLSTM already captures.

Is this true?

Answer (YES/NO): YES